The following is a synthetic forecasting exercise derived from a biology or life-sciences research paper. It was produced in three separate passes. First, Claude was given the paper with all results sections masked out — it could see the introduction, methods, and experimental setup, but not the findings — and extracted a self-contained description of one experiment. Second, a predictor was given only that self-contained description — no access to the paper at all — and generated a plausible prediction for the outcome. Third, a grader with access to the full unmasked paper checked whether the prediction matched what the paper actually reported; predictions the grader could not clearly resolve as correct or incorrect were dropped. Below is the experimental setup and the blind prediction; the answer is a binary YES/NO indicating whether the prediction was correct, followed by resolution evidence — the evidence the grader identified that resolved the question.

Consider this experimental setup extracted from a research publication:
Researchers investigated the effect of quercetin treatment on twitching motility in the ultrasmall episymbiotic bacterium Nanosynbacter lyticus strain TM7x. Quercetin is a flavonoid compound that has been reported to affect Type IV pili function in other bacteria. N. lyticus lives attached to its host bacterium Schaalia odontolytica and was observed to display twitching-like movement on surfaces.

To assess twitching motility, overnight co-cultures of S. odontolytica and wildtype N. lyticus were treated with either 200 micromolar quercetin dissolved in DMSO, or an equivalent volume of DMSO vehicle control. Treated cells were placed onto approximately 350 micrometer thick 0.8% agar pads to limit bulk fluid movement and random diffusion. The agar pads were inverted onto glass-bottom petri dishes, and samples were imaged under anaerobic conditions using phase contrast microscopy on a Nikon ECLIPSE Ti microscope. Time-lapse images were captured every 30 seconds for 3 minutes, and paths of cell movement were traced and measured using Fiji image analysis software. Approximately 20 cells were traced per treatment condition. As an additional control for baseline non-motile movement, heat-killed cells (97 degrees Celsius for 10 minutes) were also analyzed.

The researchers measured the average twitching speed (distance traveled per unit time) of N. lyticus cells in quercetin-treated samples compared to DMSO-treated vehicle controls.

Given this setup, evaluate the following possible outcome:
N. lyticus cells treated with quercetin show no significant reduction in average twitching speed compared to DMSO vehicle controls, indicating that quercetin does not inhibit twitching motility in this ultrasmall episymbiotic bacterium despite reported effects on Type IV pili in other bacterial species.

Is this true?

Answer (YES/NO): NO